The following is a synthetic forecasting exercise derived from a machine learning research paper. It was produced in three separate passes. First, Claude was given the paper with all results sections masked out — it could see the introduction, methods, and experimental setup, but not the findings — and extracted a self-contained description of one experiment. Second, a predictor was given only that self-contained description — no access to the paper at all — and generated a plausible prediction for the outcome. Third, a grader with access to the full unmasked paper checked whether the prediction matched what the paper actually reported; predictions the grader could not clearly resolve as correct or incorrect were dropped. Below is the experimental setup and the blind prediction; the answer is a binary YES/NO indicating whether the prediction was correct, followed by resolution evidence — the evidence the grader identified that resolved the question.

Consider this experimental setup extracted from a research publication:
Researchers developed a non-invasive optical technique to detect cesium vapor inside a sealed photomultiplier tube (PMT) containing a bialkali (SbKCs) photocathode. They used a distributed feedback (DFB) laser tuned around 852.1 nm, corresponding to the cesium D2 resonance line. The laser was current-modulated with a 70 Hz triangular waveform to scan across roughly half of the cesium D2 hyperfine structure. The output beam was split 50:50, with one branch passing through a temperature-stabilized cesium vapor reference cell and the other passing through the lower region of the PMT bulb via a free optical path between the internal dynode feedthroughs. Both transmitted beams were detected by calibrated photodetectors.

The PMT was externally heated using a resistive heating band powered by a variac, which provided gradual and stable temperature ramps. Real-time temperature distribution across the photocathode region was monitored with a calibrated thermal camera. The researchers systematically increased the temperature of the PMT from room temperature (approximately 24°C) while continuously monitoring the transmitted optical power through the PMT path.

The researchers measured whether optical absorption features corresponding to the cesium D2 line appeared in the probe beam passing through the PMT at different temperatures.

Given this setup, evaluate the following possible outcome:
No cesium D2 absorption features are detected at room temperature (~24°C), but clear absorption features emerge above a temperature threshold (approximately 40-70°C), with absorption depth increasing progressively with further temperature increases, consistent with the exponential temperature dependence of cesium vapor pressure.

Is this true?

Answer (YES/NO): YES